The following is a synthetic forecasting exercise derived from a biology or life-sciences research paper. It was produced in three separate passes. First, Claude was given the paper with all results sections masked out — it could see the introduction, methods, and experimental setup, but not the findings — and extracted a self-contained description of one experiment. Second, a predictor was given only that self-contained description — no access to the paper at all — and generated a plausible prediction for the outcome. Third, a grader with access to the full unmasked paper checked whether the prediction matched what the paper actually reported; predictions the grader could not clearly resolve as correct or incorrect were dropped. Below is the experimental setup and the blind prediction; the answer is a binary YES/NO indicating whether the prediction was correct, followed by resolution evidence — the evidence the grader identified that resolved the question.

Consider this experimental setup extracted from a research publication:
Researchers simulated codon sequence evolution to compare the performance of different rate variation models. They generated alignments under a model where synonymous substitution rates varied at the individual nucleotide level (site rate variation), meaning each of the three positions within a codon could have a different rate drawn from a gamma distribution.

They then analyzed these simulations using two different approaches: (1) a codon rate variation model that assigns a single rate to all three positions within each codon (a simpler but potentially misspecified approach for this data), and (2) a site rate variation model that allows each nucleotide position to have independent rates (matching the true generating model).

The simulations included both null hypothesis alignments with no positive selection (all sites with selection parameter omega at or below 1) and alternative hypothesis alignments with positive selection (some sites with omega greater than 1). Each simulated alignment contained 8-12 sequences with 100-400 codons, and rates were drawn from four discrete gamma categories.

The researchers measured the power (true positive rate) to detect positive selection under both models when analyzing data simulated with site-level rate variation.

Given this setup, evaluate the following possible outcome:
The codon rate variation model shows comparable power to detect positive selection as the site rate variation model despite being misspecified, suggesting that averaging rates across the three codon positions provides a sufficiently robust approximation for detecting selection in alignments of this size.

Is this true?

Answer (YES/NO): YES